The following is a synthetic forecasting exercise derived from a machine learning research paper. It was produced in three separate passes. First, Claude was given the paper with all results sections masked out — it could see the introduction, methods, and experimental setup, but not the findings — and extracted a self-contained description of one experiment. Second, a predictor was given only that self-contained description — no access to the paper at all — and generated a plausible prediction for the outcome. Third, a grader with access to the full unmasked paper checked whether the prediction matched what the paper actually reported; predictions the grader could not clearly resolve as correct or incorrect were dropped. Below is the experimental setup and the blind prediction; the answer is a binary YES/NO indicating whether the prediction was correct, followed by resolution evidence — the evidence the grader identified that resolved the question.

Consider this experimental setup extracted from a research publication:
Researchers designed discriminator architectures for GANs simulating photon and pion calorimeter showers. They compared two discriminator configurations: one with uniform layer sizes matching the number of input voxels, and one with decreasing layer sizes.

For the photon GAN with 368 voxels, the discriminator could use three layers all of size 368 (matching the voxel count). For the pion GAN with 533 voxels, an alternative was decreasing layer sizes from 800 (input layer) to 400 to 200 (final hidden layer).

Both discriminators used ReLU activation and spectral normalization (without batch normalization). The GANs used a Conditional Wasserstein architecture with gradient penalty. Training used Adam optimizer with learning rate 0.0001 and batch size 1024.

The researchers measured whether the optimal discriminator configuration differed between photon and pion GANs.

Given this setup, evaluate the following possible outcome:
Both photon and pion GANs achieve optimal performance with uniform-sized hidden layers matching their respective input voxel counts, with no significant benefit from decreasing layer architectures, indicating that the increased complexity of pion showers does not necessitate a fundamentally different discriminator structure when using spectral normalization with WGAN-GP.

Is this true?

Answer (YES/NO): NO